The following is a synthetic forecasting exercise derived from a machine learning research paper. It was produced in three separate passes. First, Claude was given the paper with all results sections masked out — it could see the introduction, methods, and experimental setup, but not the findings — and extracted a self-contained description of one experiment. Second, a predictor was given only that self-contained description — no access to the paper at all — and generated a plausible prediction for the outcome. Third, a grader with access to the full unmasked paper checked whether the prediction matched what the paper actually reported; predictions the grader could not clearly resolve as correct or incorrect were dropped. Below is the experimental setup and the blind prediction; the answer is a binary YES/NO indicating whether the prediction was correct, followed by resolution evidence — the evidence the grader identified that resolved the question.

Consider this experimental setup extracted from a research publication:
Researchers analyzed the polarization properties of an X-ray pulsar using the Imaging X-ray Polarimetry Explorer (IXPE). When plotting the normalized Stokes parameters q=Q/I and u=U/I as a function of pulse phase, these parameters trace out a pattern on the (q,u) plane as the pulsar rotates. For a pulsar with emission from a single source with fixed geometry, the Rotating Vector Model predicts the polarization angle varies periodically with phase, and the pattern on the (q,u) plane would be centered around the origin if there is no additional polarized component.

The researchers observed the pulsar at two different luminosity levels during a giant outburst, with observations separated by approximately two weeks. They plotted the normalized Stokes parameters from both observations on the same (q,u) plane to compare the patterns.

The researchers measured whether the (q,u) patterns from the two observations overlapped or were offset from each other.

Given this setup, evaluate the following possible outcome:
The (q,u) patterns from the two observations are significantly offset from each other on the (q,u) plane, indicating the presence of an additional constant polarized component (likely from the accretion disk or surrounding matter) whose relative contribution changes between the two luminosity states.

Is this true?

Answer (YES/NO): YES